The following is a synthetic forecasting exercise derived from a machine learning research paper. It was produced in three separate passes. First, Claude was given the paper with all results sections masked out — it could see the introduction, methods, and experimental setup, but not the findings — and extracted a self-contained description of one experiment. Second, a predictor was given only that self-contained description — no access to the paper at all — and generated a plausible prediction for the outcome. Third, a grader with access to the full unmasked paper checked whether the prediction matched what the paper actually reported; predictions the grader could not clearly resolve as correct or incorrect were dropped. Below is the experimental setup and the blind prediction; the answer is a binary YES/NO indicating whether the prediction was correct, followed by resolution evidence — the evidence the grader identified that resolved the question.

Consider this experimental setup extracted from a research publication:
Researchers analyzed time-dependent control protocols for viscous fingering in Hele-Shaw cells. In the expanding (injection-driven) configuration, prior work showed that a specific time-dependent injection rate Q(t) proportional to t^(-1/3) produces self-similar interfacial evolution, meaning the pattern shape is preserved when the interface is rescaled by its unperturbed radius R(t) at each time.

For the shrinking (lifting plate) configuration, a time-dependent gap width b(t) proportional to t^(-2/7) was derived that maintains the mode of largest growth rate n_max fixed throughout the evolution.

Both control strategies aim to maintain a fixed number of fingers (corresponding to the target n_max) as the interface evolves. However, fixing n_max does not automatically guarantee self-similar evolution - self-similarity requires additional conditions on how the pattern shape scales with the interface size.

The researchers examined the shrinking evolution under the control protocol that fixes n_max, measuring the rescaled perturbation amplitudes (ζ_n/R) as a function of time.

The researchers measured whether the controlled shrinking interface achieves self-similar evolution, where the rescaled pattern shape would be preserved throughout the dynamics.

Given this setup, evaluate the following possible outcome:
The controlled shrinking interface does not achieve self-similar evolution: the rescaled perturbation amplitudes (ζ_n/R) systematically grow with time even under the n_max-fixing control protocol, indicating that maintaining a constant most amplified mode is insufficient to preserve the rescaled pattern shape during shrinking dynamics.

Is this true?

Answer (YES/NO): YES